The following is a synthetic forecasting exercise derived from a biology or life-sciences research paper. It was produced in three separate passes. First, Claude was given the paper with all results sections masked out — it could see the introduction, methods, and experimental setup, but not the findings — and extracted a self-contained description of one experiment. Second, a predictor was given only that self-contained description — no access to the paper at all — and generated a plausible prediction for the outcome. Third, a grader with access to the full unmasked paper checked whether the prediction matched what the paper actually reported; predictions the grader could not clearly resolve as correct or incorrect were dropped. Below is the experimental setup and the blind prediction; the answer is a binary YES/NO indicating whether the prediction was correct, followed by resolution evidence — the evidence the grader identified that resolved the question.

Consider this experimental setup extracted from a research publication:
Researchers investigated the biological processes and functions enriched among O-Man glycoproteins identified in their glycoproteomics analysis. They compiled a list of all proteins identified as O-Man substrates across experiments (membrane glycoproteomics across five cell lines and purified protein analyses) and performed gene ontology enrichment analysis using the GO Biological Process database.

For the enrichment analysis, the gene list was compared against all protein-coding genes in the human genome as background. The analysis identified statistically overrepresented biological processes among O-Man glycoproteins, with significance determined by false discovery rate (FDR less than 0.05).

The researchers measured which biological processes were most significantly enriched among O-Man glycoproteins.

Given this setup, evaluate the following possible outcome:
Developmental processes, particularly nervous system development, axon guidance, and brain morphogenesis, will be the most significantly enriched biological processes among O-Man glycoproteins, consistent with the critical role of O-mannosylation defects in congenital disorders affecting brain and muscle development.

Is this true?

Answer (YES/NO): NO